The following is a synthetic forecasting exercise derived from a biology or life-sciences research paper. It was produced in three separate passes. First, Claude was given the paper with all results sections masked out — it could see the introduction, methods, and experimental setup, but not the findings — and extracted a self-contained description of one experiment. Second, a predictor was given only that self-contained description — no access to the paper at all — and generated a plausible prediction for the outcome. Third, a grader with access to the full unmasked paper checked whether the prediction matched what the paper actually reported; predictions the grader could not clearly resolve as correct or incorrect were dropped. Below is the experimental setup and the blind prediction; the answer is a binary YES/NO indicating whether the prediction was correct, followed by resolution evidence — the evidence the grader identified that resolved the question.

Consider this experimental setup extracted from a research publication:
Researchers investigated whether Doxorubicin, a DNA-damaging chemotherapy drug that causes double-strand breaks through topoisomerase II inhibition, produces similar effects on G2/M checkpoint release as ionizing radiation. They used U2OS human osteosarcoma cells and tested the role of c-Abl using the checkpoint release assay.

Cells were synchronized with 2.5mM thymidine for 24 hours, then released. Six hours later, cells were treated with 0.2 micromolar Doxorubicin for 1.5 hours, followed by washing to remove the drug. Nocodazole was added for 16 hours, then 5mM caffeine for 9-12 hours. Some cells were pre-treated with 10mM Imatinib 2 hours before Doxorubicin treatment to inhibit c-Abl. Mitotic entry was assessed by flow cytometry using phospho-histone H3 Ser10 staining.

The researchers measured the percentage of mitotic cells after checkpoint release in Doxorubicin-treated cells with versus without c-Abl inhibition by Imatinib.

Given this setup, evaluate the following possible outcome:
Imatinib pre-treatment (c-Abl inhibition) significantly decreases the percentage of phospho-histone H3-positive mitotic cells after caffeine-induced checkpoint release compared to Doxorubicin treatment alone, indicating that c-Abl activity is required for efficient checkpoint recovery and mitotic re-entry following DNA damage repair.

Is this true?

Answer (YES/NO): YES